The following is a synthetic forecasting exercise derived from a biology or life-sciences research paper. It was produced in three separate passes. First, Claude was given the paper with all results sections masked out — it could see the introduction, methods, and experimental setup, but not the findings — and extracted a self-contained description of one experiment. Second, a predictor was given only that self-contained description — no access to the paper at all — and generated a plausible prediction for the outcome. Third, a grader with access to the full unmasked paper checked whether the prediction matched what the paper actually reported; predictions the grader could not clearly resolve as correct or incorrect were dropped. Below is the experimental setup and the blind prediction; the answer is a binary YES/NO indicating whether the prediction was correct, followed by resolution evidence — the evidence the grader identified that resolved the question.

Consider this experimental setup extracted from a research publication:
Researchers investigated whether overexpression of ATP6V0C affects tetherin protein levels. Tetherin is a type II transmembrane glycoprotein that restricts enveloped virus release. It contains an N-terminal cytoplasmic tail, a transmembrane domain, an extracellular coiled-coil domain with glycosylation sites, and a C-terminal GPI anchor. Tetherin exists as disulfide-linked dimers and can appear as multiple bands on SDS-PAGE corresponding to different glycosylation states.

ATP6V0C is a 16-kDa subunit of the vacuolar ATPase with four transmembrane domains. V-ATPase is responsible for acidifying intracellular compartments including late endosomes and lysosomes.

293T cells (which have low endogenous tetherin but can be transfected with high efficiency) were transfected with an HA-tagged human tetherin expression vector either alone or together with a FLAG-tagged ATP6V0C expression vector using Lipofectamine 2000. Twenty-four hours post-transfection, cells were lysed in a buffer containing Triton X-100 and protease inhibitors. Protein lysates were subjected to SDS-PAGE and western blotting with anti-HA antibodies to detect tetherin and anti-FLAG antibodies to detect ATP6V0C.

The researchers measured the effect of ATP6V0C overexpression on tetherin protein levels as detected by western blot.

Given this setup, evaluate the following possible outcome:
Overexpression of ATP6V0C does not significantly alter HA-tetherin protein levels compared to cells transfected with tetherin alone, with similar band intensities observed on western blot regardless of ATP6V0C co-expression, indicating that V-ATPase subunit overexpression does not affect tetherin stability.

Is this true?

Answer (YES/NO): NO